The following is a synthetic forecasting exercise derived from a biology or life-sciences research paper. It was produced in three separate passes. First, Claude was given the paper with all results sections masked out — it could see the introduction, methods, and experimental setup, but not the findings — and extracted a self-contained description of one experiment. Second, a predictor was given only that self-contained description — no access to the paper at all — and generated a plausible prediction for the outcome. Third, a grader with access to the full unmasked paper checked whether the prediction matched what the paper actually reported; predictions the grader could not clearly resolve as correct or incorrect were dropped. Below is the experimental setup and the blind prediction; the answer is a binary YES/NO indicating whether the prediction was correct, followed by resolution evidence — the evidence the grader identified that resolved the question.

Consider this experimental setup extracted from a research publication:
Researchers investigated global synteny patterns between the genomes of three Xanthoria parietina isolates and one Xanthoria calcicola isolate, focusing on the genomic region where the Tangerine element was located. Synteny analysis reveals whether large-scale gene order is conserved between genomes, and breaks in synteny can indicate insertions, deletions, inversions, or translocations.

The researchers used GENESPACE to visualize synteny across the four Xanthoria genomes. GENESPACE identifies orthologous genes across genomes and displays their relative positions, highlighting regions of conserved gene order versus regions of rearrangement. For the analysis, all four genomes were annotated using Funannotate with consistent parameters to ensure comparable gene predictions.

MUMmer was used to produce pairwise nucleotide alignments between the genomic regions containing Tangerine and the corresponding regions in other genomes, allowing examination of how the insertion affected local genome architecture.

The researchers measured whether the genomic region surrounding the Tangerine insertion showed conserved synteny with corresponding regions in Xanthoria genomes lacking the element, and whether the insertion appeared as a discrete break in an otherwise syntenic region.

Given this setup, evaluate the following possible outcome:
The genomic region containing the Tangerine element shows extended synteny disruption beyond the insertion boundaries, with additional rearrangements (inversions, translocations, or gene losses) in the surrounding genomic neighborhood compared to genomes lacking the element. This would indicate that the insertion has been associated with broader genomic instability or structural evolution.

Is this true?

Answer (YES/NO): NO